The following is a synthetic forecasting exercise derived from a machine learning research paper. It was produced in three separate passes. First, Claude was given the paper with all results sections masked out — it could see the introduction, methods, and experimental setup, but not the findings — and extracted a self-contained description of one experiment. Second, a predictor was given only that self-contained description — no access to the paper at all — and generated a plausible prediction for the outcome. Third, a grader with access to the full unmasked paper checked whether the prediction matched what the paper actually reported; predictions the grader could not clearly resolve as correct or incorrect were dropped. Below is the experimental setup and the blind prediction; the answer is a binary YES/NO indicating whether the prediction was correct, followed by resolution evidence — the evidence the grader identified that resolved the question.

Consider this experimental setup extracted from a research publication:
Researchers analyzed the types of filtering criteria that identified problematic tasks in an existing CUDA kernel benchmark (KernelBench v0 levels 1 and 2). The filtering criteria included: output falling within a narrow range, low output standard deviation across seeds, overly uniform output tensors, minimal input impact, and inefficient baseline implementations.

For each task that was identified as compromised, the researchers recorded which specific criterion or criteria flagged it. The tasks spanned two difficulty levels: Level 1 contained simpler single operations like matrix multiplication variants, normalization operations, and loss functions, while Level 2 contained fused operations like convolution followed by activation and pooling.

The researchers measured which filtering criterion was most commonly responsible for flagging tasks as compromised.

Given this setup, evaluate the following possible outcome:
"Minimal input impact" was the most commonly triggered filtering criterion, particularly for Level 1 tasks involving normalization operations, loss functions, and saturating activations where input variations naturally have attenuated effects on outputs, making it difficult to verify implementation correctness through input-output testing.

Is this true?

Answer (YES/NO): NO